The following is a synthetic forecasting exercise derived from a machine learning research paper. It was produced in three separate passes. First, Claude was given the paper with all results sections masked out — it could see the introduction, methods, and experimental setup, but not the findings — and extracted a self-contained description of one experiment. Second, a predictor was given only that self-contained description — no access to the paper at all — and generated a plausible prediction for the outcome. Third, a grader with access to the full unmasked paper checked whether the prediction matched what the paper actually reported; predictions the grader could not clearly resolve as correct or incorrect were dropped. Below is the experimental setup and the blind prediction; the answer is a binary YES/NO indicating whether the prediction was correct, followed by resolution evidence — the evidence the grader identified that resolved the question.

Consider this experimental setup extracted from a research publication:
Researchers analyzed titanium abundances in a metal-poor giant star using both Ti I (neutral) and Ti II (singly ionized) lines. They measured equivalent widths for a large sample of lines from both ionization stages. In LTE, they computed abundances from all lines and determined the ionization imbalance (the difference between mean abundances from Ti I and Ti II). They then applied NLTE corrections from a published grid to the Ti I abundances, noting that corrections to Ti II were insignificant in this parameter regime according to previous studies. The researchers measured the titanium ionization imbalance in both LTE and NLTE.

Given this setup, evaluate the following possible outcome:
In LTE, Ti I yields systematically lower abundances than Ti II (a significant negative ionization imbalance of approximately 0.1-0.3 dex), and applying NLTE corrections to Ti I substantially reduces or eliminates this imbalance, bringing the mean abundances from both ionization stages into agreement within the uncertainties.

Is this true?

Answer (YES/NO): NO